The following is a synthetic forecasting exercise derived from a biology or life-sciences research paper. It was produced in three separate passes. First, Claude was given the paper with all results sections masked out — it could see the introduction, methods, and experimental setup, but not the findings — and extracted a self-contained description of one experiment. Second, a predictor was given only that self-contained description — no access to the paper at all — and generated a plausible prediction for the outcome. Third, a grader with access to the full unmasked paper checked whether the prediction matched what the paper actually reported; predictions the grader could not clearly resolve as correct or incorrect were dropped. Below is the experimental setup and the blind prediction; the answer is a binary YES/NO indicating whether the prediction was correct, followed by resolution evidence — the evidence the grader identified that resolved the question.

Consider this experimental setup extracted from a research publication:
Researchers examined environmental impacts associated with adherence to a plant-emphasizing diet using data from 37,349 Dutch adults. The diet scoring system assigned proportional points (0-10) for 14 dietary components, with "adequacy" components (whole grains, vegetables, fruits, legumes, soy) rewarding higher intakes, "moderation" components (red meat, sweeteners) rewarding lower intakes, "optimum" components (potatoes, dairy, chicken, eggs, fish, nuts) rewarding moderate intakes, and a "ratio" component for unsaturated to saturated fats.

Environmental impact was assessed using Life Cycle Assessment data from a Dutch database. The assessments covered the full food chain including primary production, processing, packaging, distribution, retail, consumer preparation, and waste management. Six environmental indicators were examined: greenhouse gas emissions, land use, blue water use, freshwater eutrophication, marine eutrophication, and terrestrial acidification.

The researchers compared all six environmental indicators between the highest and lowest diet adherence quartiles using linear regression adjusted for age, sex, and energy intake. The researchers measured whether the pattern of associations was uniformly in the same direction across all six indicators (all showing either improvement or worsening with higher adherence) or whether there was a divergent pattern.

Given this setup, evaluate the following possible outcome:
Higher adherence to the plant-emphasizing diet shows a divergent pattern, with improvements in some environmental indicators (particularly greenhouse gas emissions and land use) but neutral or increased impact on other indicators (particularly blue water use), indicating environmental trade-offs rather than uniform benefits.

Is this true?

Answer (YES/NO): YES